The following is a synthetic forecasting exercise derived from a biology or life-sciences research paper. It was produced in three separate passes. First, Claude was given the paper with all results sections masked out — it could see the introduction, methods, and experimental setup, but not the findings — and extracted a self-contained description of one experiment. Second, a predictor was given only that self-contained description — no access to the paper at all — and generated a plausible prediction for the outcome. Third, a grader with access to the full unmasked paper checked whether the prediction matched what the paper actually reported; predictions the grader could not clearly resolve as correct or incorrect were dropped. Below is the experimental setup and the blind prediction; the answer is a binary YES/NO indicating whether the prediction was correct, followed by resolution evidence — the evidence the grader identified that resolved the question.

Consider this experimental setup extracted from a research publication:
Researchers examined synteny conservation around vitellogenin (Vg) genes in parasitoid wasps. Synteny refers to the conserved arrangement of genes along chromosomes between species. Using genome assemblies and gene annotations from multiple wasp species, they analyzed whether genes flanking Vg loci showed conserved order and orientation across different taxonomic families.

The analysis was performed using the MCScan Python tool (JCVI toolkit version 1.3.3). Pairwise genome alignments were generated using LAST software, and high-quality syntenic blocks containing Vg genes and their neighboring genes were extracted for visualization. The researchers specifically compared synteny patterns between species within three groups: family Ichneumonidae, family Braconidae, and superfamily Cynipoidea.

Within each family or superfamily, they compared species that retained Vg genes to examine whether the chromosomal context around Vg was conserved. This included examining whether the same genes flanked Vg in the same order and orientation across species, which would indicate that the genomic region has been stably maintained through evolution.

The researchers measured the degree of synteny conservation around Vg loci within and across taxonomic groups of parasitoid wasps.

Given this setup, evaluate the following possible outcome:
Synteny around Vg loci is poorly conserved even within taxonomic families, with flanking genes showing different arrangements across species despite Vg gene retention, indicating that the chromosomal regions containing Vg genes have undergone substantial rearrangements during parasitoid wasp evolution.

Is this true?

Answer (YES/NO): NO